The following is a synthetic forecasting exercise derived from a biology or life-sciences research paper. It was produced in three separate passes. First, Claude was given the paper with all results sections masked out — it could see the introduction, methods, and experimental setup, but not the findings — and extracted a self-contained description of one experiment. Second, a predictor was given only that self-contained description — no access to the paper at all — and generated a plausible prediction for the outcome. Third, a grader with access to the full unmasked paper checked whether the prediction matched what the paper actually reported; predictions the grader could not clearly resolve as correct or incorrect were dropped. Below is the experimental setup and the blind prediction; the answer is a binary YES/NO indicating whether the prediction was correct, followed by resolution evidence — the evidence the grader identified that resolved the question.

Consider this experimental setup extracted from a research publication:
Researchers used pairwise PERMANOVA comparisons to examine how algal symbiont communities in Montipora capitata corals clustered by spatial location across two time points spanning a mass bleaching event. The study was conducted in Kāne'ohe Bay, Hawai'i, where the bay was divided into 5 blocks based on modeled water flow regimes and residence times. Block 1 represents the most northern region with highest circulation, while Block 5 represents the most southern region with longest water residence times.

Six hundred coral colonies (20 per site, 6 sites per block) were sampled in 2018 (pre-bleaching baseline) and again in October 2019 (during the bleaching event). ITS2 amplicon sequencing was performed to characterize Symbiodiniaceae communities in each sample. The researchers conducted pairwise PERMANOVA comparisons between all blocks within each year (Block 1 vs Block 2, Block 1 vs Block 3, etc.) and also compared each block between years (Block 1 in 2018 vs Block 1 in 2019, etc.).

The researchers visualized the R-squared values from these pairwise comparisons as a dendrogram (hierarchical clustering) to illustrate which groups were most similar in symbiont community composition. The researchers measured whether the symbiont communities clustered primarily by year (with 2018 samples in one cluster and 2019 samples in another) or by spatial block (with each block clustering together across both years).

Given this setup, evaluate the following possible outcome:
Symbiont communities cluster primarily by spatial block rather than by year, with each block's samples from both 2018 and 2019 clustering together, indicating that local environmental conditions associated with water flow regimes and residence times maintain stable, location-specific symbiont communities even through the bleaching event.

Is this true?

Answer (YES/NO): YES